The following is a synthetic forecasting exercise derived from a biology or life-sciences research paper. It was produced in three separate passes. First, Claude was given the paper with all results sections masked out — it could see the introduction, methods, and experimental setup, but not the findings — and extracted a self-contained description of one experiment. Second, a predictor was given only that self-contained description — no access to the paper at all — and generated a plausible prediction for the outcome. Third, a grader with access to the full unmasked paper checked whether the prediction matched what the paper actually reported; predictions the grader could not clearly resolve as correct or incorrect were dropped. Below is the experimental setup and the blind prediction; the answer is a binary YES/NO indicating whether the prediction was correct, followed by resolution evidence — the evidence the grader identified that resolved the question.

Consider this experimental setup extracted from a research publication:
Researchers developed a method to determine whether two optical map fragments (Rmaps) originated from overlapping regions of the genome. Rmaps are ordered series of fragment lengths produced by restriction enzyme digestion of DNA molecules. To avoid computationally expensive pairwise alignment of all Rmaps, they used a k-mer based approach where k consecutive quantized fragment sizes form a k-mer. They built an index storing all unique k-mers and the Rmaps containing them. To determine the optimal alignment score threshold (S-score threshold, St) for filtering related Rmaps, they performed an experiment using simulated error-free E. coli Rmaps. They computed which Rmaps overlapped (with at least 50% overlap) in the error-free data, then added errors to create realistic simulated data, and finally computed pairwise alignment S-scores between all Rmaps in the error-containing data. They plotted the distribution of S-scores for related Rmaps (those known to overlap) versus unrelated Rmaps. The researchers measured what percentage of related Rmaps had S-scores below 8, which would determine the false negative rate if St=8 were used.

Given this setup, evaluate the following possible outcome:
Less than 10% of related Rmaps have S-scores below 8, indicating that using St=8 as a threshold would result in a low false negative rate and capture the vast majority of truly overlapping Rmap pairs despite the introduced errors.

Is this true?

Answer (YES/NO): YES